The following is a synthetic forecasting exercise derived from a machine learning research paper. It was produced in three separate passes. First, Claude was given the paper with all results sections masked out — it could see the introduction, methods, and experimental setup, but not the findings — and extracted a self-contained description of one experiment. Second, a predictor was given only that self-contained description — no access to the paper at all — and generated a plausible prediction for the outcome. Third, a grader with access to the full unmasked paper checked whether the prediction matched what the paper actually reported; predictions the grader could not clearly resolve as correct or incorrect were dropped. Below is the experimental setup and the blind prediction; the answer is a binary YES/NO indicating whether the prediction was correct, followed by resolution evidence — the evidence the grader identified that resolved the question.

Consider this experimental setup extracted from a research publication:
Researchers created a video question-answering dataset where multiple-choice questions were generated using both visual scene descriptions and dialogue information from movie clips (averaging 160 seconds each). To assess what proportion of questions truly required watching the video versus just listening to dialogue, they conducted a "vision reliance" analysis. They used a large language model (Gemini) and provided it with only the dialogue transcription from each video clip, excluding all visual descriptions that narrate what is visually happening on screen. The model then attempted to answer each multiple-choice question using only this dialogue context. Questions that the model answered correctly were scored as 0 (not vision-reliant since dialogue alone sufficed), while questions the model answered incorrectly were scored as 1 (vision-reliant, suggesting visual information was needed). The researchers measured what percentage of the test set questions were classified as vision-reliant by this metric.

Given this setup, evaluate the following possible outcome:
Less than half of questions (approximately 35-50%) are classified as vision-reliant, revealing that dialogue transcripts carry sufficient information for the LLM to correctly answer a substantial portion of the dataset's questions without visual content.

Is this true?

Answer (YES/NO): NO